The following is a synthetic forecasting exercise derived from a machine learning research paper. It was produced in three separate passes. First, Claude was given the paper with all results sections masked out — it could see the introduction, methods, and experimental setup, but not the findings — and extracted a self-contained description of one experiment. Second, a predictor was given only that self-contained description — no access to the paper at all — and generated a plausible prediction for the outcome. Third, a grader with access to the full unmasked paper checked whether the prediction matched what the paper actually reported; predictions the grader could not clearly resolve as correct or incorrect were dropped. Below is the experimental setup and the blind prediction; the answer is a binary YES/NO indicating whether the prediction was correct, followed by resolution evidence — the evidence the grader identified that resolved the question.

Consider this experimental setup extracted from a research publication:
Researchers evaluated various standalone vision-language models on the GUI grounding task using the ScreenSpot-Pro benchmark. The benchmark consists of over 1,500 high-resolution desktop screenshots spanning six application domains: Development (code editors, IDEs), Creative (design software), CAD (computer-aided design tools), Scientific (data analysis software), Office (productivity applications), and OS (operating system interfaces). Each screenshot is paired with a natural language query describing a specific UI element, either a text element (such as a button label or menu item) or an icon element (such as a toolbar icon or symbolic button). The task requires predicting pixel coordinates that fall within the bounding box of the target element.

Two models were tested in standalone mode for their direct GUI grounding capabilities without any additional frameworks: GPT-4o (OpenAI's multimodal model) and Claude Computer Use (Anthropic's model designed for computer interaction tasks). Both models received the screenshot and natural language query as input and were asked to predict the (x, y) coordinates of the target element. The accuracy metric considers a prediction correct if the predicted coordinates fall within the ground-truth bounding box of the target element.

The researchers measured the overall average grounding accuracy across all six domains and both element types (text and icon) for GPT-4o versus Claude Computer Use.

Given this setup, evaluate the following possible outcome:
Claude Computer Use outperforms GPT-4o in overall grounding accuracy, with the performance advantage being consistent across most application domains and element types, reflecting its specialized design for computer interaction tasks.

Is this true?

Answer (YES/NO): YES